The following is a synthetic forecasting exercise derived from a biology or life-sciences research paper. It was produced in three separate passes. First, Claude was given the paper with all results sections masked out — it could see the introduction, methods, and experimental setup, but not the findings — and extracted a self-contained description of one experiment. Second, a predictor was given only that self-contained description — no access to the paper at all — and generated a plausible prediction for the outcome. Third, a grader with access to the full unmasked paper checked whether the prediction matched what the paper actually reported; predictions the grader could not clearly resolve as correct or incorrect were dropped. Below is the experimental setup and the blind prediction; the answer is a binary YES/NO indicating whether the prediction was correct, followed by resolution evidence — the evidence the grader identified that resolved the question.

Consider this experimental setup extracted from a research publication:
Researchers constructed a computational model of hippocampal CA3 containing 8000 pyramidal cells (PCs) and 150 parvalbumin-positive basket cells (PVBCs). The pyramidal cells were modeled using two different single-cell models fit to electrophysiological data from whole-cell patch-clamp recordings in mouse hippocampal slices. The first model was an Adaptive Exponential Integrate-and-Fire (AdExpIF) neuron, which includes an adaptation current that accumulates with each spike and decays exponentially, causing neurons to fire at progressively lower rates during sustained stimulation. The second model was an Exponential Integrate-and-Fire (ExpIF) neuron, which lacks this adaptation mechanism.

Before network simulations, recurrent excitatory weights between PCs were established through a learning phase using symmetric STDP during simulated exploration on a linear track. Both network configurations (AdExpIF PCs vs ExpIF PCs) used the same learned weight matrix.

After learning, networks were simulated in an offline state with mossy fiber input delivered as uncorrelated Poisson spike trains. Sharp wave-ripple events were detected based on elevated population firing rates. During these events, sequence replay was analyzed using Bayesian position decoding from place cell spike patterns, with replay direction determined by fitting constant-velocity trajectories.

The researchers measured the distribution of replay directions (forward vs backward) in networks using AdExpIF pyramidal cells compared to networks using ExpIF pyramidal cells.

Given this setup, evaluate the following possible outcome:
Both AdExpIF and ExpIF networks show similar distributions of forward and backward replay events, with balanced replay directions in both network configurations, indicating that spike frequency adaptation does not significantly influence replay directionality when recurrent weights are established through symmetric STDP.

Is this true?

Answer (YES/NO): NO